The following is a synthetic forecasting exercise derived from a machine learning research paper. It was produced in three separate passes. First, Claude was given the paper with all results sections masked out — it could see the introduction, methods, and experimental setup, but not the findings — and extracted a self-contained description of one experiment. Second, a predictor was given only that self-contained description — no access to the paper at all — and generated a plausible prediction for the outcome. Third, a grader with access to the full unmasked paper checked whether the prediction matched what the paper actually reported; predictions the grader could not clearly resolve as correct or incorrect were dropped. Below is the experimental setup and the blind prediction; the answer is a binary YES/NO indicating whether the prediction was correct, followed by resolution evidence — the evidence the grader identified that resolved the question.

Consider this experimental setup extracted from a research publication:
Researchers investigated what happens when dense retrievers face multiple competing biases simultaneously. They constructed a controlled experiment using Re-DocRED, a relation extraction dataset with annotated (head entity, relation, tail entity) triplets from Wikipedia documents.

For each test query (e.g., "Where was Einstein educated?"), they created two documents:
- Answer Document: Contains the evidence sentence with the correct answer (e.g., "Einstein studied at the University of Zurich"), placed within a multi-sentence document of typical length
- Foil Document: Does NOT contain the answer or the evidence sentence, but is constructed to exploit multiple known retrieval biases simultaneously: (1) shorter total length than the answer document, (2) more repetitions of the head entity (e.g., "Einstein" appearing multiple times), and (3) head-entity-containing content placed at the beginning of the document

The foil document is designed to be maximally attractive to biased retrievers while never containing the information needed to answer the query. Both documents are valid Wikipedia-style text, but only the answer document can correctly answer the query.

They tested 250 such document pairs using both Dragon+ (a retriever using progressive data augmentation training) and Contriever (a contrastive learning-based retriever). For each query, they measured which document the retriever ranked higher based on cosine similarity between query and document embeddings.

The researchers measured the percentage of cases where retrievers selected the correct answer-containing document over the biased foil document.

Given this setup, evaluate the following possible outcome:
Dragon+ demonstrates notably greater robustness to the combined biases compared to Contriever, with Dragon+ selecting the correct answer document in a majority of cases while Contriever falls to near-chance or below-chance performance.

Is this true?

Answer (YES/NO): NO